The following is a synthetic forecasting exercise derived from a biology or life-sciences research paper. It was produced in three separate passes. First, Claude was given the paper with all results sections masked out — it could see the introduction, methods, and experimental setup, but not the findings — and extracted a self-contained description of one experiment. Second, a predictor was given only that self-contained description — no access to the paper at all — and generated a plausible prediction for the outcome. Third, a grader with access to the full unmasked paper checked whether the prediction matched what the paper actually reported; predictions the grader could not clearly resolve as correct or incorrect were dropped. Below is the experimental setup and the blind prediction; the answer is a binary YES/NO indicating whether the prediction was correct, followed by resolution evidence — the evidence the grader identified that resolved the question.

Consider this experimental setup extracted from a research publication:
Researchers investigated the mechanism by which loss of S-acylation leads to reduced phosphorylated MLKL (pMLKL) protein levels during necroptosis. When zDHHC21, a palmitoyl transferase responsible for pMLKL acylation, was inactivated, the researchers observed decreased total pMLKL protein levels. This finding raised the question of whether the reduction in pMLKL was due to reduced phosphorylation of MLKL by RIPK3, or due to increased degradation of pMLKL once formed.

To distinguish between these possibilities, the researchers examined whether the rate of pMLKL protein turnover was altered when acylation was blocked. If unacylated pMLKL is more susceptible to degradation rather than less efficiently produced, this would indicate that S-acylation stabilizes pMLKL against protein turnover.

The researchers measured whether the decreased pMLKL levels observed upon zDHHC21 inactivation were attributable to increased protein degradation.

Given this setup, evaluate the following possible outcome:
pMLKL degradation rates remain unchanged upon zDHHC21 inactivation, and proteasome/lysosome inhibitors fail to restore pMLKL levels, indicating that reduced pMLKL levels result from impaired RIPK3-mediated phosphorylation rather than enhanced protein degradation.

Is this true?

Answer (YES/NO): NO